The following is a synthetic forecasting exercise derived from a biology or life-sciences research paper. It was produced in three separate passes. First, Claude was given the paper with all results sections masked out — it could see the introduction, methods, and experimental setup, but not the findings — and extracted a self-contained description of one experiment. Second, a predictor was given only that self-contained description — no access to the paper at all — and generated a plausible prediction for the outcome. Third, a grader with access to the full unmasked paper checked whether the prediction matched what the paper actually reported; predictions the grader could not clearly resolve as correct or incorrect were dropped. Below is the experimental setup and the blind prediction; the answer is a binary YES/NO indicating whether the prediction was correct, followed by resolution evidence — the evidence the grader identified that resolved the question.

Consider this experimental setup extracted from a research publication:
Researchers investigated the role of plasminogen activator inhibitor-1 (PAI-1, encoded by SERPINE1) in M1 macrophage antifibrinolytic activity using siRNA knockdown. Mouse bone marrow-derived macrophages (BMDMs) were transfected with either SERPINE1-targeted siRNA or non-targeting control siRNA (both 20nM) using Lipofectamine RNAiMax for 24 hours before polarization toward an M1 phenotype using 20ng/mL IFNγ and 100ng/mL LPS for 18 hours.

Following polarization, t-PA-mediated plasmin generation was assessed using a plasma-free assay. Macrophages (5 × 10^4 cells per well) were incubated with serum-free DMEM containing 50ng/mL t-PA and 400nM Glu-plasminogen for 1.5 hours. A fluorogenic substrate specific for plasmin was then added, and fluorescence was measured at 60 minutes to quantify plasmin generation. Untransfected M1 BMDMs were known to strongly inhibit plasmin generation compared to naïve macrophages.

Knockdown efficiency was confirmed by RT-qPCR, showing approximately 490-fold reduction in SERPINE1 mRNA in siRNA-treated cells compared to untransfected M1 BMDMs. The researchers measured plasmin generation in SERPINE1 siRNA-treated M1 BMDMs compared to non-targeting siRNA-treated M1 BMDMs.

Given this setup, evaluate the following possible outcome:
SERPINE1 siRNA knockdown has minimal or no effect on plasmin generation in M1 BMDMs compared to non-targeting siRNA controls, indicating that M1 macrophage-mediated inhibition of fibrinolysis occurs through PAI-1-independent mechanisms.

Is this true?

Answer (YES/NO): NO